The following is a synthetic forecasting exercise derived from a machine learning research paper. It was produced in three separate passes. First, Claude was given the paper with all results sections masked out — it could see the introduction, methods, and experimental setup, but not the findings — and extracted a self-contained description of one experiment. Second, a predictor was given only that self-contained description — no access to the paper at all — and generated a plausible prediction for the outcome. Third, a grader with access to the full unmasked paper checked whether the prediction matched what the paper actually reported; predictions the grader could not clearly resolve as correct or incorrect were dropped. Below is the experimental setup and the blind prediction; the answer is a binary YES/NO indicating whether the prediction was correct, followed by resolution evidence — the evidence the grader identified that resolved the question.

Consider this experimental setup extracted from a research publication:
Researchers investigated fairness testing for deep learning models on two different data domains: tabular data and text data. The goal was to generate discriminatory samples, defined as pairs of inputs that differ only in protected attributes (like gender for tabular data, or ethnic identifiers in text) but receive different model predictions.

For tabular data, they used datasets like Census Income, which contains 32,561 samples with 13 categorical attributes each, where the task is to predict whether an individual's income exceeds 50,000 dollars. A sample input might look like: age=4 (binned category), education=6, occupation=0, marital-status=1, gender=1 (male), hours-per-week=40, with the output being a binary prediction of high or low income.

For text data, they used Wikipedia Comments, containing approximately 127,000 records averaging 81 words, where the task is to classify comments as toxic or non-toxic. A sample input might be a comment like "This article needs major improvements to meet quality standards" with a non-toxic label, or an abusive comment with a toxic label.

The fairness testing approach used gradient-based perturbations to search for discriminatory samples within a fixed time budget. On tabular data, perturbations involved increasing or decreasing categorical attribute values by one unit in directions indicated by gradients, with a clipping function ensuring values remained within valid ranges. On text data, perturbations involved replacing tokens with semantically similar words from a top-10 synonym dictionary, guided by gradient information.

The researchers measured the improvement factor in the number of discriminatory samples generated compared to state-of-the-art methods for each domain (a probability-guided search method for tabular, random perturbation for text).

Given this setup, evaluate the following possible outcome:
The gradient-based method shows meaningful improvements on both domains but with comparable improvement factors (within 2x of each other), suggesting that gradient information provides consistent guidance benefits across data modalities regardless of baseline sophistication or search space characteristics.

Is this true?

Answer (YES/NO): NO